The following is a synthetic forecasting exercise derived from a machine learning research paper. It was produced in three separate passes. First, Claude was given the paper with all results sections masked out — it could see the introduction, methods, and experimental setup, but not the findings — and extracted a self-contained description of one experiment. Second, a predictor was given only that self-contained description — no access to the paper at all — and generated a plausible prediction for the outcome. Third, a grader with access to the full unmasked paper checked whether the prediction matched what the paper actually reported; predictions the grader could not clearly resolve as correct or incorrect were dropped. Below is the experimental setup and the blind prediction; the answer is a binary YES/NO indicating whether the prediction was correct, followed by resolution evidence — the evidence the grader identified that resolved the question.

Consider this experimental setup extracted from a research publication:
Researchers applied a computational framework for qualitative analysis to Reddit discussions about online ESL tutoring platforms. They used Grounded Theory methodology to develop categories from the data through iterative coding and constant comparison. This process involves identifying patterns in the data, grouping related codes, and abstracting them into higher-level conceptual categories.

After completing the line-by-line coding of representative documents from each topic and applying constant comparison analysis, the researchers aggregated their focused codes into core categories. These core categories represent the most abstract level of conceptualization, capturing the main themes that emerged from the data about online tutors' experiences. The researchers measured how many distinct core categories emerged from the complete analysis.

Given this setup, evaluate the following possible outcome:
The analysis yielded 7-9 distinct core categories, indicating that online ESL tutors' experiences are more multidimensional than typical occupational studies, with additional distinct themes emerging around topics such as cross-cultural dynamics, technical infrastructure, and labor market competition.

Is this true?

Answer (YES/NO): YES